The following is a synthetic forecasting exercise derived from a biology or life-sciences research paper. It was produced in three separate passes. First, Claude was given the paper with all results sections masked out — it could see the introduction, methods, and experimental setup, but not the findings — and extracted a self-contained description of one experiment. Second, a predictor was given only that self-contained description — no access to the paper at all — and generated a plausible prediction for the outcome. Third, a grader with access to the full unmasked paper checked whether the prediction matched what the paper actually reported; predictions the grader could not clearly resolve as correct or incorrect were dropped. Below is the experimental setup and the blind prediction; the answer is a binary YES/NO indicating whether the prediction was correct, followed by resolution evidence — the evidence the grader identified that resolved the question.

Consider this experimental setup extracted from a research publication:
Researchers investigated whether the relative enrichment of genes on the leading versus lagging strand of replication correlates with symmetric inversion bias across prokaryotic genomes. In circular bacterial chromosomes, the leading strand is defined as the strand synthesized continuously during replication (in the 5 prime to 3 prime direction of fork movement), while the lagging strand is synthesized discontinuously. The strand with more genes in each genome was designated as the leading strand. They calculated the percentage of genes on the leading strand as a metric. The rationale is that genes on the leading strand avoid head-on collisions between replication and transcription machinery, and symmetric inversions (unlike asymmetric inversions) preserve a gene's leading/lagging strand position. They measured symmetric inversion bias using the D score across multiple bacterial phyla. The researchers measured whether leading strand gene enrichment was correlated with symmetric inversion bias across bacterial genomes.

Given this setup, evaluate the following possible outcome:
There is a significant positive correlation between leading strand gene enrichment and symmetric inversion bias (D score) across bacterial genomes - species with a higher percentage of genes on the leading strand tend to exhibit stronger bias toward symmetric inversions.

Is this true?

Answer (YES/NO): NO